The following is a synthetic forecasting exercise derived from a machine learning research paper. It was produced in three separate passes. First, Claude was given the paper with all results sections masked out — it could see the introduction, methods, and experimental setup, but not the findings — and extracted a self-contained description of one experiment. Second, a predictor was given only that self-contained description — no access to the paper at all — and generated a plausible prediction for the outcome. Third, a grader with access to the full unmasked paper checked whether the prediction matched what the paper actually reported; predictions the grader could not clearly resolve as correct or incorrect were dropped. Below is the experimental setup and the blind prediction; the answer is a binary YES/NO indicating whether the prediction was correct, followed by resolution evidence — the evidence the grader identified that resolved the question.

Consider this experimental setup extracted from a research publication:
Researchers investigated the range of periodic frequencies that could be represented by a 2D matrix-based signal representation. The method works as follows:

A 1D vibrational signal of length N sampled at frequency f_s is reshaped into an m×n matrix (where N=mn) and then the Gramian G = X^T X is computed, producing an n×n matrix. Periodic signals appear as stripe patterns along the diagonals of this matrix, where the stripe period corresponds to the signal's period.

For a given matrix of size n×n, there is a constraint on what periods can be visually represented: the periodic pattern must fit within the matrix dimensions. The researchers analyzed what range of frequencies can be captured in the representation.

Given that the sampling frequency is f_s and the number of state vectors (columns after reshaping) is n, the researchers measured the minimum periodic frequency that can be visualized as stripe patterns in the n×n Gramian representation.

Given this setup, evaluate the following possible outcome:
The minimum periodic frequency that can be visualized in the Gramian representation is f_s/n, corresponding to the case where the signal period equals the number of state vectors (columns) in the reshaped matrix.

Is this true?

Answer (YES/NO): YES